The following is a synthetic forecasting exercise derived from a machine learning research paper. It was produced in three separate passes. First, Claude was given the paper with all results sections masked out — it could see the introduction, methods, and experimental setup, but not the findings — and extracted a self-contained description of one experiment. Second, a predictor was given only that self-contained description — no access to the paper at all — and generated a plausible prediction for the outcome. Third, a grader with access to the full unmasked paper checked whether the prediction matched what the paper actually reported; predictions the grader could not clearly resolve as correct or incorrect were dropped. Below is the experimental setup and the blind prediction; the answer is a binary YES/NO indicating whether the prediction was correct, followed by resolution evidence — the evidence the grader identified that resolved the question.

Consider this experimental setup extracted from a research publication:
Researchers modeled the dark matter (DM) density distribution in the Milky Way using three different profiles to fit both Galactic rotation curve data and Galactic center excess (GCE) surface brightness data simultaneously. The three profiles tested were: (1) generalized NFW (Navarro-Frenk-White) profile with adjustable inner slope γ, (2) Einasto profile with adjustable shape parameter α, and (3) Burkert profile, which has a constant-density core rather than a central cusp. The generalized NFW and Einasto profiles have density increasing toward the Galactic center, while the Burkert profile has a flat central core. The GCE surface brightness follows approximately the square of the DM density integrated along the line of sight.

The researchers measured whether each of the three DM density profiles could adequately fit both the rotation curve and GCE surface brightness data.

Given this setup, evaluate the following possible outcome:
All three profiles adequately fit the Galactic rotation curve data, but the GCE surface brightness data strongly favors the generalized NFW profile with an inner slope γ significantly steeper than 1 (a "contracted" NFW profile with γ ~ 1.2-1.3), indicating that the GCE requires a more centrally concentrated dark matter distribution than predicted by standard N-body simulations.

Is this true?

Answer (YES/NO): NO